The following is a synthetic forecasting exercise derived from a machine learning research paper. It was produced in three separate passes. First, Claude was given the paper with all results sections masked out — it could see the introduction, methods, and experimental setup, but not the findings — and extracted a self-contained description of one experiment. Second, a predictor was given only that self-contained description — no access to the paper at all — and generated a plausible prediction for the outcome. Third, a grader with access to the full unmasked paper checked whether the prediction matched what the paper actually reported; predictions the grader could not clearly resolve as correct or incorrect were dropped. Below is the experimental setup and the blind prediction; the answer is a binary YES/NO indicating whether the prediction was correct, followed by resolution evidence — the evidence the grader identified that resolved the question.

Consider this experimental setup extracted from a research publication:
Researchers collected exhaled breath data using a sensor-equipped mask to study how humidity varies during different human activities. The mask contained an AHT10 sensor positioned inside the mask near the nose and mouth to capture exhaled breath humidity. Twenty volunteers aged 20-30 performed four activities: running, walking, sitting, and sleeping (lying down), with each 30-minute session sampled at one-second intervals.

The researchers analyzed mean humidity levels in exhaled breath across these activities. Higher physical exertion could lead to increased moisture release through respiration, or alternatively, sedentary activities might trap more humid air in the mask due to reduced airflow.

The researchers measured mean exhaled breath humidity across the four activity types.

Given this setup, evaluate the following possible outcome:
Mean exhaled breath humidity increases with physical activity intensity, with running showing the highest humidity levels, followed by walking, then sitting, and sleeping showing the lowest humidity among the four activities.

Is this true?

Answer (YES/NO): NO